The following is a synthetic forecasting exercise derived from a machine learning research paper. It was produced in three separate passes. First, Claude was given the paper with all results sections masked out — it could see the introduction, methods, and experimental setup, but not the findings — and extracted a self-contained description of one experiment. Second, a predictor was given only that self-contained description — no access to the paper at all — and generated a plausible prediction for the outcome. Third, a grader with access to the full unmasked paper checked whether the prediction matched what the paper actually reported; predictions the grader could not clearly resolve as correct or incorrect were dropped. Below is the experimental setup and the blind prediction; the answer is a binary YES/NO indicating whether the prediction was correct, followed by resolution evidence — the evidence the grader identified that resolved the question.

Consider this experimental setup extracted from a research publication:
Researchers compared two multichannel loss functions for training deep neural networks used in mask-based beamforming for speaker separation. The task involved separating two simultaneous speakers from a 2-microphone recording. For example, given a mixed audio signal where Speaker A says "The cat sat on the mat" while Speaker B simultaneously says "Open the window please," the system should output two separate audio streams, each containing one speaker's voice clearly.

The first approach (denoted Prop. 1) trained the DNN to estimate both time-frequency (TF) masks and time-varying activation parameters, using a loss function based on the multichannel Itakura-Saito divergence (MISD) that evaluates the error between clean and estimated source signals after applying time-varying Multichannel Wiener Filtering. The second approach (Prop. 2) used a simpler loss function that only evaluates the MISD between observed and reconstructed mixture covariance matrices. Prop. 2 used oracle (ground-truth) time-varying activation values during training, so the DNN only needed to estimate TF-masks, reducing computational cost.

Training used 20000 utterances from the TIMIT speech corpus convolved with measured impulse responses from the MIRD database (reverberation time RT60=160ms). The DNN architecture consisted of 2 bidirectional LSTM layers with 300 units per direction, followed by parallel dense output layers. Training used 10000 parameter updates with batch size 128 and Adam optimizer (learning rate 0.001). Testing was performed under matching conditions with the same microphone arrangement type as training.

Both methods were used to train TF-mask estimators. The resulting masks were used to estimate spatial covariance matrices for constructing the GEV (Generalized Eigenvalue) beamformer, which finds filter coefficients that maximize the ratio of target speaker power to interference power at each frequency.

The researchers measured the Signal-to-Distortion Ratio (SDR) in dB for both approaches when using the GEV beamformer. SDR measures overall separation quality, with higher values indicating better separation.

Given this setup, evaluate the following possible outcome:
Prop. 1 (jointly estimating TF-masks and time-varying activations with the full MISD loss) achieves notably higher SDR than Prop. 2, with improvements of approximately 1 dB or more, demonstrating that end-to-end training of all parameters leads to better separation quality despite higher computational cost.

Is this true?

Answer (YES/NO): NO